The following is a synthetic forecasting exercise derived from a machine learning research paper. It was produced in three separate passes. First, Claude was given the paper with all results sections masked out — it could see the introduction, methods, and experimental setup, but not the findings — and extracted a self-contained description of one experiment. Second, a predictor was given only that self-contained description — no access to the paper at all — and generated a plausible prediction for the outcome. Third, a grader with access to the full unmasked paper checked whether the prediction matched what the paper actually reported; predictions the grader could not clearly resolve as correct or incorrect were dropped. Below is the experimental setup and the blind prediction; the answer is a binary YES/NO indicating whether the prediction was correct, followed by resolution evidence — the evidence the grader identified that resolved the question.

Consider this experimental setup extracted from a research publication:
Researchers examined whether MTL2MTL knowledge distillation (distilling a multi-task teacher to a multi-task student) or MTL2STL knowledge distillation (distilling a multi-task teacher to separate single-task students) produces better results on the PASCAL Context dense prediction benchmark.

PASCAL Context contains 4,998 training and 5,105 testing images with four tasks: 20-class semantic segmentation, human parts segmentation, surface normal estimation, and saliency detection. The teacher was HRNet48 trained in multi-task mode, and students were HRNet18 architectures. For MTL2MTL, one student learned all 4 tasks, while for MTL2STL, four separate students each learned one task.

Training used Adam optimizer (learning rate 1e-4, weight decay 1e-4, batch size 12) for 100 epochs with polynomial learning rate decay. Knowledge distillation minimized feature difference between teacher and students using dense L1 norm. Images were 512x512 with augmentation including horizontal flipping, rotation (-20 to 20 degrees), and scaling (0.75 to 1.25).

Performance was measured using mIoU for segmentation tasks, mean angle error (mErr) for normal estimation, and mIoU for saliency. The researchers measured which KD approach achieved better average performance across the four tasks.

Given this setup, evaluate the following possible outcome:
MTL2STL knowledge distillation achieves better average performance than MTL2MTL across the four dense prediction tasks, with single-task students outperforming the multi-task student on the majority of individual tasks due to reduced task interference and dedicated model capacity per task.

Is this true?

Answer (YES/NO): YES